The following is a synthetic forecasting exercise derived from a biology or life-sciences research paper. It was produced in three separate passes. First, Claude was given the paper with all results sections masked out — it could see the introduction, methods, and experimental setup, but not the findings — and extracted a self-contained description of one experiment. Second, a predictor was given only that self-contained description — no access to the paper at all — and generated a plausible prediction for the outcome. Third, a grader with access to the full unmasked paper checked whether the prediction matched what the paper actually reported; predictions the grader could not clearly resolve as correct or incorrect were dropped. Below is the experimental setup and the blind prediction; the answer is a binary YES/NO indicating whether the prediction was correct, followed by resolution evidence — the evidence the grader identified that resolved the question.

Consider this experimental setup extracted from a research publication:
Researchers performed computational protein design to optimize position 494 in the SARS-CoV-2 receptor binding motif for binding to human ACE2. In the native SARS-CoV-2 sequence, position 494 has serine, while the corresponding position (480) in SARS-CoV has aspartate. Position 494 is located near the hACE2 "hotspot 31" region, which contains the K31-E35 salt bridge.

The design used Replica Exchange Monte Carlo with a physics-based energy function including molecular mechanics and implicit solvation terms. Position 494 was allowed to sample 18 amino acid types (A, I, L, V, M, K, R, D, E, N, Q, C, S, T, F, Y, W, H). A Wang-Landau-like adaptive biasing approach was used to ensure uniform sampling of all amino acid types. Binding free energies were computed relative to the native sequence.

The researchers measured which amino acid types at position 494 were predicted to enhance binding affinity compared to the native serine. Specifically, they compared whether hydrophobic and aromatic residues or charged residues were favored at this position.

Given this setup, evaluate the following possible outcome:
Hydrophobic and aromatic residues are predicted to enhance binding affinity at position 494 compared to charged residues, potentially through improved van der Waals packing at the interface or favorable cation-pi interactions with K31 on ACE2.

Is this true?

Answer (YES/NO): YES